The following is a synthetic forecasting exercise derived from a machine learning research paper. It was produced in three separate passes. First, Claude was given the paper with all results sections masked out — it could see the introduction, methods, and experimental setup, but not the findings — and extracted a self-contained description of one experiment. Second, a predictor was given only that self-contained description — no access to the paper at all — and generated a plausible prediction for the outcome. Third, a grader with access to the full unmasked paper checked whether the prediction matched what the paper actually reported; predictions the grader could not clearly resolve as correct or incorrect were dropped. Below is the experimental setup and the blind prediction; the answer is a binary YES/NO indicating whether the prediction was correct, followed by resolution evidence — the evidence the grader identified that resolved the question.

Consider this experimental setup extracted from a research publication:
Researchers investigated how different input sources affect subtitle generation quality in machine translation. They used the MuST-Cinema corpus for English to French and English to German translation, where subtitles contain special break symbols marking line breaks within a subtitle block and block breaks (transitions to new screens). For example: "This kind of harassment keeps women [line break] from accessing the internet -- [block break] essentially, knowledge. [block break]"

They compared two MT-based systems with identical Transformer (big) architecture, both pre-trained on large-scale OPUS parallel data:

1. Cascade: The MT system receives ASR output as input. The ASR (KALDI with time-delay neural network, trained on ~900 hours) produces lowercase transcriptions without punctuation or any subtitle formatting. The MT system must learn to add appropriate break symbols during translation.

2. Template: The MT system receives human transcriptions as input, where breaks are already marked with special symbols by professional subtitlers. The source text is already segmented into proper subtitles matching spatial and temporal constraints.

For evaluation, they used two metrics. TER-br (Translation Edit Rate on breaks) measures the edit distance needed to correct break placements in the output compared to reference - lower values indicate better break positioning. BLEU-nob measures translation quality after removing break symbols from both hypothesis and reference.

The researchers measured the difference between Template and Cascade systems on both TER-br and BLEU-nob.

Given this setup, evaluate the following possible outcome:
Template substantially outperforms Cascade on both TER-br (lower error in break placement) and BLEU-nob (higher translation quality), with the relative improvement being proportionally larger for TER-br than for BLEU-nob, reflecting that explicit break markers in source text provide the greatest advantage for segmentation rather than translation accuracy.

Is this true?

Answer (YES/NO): NO